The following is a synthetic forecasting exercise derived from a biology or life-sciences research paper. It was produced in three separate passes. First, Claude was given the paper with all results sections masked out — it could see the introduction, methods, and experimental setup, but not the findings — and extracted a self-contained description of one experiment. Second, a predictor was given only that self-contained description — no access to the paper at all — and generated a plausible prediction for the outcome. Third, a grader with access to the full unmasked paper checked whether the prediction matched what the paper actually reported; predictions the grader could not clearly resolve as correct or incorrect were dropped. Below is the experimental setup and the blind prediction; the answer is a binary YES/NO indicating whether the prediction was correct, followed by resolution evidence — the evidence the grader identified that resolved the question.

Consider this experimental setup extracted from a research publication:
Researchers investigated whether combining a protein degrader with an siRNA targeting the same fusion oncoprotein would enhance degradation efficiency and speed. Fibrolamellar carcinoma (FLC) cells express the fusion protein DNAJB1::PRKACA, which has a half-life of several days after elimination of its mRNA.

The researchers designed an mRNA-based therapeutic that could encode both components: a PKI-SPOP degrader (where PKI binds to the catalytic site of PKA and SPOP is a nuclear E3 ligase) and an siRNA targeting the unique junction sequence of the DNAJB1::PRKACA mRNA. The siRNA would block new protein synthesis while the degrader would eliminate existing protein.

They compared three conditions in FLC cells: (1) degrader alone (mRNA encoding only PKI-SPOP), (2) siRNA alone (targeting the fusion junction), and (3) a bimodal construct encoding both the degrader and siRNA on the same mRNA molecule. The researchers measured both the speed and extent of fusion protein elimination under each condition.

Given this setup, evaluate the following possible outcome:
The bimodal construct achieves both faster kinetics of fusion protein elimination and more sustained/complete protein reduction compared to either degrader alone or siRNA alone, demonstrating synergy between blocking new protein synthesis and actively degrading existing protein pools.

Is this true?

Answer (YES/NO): YES